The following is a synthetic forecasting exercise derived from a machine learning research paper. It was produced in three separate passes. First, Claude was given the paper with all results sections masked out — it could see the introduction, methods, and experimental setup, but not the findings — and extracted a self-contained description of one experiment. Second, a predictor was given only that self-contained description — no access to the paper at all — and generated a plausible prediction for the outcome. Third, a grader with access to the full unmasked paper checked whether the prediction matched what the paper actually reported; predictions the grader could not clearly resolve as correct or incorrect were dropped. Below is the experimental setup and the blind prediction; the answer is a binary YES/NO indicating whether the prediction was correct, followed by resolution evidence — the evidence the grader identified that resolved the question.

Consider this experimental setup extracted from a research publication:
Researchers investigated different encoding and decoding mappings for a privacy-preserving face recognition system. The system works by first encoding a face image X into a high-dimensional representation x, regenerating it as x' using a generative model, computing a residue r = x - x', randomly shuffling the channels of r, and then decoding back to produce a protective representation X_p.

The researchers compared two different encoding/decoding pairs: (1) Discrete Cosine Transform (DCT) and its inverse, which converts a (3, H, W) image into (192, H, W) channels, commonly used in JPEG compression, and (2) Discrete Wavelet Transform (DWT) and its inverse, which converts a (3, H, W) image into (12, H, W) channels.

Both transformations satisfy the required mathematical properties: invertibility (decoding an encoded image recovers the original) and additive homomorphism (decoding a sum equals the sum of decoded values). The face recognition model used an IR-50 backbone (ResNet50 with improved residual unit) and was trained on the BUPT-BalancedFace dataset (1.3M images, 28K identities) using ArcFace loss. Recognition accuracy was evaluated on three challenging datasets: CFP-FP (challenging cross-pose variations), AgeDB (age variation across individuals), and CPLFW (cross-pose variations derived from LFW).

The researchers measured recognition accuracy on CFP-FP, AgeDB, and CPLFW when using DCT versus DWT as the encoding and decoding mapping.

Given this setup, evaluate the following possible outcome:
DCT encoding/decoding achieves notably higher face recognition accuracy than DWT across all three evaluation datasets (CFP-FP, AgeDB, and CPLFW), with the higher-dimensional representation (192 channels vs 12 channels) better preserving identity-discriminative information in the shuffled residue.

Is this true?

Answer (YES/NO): NO